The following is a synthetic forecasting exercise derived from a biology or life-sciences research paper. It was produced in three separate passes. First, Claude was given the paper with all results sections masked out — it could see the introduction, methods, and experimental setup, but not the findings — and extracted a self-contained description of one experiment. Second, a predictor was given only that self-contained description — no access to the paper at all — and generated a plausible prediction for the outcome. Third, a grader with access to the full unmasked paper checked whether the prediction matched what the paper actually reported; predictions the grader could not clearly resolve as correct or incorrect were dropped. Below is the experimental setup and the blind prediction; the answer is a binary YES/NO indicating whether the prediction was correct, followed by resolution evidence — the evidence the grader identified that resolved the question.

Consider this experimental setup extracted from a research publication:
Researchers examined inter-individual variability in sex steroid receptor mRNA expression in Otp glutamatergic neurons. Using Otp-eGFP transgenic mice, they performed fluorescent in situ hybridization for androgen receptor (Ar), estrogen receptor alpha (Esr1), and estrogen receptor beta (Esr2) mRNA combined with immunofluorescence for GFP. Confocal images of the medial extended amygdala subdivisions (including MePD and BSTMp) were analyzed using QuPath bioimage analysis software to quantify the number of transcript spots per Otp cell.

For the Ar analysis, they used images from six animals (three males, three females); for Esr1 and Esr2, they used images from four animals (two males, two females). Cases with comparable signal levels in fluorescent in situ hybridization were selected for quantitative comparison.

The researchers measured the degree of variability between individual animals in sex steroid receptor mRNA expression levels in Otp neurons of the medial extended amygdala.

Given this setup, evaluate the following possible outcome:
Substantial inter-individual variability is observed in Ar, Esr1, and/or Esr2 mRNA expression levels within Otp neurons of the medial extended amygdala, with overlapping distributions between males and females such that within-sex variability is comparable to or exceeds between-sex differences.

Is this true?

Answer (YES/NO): YES